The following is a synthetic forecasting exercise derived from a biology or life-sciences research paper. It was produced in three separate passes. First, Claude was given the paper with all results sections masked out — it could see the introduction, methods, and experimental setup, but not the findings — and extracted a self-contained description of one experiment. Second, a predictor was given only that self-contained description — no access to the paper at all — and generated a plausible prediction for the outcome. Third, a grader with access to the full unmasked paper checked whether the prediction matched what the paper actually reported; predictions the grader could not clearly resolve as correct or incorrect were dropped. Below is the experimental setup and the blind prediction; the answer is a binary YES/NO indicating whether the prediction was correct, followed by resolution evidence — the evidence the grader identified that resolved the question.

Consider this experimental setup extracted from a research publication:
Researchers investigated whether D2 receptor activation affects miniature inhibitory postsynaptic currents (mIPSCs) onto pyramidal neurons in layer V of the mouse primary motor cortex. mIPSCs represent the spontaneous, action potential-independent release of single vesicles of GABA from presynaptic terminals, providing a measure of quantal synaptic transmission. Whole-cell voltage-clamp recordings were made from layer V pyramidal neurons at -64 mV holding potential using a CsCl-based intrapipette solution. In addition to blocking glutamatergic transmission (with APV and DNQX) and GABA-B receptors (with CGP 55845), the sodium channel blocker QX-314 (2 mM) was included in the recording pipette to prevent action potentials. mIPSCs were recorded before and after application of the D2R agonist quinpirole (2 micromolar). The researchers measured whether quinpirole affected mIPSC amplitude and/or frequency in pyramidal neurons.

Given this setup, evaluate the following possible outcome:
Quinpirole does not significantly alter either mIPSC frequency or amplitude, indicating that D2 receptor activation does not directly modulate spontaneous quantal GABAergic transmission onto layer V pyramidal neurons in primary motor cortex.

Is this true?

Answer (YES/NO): NO